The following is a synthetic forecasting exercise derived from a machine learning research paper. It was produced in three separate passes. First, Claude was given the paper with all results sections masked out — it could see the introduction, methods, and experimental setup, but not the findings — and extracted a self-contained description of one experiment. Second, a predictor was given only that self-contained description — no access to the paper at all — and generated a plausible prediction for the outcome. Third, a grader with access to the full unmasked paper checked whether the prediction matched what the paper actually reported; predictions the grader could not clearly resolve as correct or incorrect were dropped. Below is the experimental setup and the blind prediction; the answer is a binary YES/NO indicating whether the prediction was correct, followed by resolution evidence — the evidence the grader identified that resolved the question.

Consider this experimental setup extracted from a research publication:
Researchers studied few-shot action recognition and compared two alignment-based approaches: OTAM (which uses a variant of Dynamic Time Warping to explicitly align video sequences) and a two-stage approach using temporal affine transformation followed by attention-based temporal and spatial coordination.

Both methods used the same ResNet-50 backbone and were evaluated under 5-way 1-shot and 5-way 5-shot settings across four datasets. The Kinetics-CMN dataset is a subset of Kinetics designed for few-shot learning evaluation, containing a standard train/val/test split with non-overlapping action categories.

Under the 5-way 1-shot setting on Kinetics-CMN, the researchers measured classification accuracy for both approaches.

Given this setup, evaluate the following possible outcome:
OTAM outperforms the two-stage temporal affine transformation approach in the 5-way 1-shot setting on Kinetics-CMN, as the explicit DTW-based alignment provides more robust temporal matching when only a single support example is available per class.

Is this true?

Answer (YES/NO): YES